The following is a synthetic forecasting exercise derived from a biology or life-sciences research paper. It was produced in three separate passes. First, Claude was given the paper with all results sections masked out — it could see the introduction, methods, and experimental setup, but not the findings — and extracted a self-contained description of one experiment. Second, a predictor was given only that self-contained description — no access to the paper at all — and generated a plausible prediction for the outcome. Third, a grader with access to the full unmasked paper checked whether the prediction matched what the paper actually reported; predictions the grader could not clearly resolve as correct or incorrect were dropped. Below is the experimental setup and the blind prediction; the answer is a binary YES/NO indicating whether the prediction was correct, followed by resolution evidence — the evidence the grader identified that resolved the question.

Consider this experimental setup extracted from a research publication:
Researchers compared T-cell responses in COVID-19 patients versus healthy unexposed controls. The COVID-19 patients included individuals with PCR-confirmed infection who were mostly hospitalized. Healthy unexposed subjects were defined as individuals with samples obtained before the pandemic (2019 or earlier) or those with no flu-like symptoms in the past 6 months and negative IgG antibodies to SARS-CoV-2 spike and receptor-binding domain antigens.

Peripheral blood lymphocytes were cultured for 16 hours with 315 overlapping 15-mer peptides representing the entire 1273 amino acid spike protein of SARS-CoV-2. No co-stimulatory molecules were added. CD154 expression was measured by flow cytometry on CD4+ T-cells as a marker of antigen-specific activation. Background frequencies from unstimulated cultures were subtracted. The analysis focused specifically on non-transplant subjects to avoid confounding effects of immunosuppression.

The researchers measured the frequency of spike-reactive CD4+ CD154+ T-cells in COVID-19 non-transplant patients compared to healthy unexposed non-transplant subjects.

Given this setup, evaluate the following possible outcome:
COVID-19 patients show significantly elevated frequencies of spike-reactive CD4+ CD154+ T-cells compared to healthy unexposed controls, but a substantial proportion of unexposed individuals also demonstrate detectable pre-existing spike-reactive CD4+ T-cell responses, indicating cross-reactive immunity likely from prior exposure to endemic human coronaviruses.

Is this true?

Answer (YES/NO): NO